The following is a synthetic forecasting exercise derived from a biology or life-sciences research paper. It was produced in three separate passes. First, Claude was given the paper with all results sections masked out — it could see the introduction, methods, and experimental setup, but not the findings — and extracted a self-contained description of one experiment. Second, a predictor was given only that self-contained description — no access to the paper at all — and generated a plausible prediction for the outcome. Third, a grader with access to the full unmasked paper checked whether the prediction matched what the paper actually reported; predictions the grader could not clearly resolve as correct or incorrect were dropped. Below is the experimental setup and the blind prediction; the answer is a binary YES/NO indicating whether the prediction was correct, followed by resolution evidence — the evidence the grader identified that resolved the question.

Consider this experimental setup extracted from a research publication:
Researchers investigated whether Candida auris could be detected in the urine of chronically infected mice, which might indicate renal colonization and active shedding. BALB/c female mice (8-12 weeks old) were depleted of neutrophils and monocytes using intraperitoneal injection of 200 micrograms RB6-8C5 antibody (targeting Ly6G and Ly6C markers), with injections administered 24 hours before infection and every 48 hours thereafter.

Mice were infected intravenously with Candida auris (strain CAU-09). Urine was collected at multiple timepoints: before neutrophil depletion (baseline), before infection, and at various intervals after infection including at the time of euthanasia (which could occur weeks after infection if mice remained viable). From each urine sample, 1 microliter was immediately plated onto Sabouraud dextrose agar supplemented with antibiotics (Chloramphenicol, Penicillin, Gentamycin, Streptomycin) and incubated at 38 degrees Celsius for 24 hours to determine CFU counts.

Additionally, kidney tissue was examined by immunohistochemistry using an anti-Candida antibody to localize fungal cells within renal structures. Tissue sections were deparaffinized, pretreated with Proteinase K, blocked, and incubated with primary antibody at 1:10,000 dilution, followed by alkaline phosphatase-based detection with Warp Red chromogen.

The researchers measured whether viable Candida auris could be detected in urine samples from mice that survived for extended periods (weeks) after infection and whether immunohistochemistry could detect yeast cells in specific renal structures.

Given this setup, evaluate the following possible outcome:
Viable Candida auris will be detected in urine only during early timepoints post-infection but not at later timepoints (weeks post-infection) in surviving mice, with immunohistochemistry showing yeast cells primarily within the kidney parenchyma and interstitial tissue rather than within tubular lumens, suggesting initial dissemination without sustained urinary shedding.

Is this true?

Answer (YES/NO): NO